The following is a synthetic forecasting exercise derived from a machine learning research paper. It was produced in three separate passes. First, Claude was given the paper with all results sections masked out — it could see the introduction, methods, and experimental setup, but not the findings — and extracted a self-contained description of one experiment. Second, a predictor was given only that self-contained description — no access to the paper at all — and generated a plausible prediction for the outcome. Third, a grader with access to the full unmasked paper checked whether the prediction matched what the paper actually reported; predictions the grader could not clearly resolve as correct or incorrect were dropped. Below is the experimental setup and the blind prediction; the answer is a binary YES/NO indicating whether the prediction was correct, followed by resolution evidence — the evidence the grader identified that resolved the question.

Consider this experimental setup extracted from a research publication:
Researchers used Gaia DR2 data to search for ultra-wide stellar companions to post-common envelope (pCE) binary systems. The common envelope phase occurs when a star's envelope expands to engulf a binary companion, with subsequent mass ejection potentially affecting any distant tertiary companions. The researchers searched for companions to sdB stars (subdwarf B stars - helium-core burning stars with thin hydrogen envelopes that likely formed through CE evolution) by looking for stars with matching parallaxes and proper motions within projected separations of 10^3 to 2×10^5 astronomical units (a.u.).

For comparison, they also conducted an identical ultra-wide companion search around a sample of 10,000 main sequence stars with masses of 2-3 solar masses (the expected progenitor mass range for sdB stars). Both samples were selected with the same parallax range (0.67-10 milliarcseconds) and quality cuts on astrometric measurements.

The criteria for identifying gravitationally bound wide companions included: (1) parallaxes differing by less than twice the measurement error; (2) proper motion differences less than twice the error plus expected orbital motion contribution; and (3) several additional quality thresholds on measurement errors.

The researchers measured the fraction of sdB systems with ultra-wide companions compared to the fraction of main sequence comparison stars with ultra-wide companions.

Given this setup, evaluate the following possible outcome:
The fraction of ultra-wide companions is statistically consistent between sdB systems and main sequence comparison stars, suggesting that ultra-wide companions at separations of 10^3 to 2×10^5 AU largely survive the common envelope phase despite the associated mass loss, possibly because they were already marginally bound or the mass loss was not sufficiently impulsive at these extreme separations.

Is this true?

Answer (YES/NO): NO